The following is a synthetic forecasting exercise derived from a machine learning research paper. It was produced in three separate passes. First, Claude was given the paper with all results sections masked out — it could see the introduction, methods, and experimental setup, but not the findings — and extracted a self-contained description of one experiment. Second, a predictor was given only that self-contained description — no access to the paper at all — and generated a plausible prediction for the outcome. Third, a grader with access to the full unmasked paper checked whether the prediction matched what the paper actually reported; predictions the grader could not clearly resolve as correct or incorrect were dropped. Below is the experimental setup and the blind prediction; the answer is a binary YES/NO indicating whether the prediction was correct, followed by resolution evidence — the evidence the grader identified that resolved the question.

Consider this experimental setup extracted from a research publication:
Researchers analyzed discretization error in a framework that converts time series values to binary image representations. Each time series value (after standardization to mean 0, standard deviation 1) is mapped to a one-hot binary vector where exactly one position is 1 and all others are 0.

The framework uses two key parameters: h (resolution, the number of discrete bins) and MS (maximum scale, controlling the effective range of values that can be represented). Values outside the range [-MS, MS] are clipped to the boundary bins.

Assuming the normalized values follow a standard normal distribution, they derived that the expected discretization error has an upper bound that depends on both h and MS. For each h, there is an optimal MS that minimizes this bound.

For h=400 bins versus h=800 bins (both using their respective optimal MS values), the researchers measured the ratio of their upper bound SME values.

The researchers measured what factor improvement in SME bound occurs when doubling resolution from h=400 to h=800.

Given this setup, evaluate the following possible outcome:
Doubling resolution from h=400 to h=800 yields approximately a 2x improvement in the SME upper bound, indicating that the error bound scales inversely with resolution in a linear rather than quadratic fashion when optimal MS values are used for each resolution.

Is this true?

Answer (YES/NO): YES